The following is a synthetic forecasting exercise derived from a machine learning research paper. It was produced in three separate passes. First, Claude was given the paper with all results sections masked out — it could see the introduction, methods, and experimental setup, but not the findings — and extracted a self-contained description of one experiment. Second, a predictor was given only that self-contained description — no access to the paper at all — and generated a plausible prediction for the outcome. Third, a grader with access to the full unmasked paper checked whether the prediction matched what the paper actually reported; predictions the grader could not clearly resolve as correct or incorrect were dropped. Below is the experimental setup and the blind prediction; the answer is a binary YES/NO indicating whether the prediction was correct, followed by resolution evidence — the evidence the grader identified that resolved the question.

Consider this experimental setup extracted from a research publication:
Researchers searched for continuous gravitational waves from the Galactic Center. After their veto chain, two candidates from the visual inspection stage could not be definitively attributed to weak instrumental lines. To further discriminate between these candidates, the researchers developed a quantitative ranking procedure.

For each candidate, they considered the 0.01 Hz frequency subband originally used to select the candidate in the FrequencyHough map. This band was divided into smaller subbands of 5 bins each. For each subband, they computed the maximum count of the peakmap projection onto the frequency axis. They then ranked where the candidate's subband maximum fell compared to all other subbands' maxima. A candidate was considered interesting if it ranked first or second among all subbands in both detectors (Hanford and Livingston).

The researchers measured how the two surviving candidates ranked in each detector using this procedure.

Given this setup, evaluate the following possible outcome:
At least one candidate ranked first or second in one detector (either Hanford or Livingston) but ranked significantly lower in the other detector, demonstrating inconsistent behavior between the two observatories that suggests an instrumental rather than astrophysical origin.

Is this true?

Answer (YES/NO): YES